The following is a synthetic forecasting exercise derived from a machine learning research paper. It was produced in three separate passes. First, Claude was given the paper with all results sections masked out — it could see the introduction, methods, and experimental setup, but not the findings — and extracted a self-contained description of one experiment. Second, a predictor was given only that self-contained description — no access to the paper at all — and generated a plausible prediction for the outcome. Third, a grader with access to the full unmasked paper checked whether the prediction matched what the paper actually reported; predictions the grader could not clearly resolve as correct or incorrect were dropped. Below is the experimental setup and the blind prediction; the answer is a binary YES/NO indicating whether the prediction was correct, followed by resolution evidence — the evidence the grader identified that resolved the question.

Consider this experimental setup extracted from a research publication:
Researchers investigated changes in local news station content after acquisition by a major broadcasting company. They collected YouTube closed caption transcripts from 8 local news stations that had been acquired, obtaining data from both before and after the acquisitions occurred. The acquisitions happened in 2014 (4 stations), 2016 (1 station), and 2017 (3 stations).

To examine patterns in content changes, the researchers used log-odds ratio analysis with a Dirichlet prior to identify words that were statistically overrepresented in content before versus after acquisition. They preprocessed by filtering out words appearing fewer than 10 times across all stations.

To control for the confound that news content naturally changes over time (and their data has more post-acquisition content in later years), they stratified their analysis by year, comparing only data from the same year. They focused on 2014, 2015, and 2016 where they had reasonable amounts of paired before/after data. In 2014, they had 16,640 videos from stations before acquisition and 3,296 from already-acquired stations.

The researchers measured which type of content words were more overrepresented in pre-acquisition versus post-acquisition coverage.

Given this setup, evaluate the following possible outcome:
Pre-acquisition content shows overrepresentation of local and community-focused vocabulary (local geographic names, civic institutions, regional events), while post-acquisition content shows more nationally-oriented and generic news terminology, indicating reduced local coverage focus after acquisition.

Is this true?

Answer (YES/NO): YES